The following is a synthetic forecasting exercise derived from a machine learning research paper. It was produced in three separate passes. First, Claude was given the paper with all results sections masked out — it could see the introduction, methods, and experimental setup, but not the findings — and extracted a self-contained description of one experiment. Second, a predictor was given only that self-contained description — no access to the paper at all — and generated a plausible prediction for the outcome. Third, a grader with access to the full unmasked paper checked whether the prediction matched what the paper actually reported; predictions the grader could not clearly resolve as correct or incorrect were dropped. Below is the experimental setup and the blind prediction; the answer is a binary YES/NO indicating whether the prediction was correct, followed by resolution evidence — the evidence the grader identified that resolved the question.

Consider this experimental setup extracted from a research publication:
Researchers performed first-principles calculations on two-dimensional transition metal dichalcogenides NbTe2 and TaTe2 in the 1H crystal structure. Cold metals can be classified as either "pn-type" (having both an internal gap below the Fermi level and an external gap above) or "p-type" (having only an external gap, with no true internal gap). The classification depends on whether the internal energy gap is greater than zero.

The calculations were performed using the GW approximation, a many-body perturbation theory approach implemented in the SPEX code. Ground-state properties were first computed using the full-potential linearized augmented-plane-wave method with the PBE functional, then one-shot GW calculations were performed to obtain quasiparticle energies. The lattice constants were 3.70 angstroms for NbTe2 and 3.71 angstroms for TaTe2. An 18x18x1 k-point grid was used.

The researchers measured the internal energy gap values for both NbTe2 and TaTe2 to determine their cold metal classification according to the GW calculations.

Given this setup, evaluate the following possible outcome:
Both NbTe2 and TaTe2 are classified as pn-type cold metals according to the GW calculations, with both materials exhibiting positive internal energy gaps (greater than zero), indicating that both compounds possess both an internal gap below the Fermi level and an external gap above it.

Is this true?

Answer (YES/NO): NO